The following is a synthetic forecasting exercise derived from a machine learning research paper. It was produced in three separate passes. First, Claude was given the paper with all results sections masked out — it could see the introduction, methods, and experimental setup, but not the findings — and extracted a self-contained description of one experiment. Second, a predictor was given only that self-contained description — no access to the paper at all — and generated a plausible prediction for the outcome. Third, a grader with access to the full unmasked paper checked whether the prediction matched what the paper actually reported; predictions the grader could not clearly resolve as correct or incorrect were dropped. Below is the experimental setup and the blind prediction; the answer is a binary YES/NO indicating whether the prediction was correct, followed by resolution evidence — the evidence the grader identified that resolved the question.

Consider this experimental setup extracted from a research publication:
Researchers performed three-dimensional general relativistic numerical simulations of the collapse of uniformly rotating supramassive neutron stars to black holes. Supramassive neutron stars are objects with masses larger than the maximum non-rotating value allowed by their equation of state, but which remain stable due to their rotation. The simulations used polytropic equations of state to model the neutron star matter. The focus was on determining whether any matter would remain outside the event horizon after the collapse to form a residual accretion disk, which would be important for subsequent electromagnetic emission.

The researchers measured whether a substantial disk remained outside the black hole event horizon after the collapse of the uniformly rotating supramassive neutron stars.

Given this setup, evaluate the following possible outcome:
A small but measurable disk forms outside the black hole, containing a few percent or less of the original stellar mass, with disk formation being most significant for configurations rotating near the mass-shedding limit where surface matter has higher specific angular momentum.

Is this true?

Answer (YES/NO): NO